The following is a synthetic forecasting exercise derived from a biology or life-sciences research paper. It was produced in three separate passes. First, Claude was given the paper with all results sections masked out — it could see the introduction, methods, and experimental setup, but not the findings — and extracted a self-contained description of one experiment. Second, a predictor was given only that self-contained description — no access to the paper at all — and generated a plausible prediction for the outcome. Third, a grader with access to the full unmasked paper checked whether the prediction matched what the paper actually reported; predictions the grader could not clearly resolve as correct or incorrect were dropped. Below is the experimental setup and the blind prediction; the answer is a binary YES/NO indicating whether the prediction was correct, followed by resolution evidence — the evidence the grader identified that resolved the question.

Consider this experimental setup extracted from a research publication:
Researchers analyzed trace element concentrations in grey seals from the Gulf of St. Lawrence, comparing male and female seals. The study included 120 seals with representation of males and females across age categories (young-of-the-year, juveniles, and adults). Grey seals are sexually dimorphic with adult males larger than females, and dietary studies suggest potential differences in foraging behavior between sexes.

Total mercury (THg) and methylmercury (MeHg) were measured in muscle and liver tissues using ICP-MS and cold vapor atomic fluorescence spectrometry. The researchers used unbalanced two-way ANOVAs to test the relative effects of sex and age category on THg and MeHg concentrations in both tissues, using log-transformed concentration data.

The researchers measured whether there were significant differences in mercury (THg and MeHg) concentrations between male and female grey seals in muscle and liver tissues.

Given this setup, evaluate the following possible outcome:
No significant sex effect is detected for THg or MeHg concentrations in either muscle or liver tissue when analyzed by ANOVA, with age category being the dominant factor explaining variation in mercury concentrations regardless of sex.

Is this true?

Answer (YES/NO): NO